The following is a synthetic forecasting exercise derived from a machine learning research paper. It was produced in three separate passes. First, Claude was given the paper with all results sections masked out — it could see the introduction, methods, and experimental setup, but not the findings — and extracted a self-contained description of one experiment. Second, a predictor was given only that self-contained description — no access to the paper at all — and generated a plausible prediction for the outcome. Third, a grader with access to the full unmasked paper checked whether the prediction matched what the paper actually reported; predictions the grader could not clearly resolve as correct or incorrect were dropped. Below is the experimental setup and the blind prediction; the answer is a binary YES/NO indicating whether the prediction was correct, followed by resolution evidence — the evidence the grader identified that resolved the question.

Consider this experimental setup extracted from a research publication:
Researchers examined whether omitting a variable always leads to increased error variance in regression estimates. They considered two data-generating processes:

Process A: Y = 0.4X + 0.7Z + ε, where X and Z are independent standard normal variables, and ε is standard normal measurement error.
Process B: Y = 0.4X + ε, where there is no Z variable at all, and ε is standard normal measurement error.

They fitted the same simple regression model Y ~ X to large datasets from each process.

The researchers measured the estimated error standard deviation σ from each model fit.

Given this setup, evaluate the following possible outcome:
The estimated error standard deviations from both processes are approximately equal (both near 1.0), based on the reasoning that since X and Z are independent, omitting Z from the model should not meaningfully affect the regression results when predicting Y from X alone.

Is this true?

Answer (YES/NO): NO